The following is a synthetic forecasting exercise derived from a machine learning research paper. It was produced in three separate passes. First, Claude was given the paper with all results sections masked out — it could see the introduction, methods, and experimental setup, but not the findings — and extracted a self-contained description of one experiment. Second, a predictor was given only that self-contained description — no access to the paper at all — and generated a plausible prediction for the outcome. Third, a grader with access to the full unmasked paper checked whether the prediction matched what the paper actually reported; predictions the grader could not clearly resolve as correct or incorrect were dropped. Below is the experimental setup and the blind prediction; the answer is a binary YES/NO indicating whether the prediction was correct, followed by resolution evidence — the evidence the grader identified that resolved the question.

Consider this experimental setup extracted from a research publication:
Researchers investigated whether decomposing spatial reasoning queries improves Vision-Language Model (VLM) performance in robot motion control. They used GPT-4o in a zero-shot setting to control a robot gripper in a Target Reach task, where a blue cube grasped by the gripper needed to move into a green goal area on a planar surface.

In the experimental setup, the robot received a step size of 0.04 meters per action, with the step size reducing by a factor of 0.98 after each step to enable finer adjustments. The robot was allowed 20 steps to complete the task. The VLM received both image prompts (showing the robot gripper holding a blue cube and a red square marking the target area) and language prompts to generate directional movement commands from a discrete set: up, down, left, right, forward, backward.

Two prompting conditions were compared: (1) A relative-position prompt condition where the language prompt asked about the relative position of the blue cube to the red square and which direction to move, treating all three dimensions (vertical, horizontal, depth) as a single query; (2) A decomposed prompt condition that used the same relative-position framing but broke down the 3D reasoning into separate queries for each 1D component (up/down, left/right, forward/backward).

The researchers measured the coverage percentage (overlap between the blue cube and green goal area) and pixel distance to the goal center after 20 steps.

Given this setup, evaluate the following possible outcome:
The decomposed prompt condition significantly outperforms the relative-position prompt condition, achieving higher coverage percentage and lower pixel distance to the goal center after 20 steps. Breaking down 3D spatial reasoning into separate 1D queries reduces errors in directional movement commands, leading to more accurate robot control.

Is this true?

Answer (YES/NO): YES